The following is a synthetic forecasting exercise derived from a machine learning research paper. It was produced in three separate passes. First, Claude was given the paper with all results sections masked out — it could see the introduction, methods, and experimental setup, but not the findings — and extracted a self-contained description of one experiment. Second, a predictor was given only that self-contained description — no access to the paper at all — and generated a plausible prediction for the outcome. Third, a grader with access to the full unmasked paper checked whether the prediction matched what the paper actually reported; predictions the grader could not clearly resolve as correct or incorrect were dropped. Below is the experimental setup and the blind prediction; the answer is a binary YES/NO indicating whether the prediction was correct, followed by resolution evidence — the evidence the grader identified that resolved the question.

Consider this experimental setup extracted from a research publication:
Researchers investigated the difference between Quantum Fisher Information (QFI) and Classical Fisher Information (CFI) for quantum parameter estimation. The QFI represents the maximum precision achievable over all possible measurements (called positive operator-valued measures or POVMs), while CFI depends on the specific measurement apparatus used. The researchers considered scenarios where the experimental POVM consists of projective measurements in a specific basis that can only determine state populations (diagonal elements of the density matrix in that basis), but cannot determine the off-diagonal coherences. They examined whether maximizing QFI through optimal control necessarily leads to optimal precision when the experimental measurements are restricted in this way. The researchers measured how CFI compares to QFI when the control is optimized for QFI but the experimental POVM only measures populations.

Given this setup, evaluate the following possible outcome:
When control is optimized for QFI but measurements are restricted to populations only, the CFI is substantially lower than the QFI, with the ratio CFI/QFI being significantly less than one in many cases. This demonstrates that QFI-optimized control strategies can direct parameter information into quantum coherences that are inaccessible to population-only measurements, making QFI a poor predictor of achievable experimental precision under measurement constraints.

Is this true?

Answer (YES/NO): YES